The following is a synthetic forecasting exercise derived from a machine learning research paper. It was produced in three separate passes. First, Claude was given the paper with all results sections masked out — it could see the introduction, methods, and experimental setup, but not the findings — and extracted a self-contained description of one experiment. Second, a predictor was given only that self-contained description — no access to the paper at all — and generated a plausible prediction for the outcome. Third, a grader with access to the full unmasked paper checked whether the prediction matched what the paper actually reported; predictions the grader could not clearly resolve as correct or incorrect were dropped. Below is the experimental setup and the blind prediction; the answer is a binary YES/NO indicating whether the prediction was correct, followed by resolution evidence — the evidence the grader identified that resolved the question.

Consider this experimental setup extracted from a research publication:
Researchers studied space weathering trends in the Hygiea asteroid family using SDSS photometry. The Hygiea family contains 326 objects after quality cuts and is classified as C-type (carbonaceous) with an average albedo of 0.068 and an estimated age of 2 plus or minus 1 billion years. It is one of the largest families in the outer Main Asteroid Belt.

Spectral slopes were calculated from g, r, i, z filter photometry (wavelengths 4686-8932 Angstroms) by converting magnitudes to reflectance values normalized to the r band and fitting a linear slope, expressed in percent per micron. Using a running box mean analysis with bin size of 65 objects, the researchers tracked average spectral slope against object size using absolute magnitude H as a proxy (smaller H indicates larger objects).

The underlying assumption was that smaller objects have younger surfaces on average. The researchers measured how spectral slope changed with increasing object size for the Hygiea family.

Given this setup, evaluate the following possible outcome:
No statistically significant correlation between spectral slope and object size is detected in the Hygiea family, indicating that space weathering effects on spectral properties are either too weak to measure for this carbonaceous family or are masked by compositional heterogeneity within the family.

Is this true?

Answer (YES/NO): NO